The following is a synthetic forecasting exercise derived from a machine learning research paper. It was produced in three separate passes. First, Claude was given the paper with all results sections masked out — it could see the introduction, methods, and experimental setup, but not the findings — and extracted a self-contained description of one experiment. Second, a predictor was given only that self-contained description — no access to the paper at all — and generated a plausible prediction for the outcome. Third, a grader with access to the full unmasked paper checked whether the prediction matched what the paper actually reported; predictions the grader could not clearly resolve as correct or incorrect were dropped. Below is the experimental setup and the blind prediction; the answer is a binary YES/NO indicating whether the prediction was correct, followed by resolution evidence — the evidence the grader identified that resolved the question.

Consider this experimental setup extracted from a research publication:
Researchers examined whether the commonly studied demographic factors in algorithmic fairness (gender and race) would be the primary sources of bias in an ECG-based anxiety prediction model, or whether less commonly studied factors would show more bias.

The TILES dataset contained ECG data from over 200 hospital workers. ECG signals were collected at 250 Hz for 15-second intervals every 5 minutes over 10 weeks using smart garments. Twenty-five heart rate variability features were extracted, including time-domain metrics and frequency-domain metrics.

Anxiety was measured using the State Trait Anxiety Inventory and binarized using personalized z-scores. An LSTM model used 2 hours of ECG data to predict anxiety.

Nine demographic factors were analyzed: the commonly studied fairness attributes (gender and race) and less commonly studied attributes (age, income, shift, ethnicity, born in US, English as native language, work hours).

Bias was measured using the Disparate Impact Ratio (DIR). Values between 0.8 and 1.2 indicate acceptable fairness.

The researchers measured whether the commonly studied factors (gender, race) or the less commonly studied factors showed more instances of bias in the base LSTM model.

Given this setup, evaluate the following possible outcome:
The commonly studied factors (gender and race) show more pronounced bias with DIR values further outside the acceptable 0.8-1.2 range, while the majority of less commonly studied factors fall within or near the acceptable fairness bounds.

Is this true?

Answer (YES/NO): NO